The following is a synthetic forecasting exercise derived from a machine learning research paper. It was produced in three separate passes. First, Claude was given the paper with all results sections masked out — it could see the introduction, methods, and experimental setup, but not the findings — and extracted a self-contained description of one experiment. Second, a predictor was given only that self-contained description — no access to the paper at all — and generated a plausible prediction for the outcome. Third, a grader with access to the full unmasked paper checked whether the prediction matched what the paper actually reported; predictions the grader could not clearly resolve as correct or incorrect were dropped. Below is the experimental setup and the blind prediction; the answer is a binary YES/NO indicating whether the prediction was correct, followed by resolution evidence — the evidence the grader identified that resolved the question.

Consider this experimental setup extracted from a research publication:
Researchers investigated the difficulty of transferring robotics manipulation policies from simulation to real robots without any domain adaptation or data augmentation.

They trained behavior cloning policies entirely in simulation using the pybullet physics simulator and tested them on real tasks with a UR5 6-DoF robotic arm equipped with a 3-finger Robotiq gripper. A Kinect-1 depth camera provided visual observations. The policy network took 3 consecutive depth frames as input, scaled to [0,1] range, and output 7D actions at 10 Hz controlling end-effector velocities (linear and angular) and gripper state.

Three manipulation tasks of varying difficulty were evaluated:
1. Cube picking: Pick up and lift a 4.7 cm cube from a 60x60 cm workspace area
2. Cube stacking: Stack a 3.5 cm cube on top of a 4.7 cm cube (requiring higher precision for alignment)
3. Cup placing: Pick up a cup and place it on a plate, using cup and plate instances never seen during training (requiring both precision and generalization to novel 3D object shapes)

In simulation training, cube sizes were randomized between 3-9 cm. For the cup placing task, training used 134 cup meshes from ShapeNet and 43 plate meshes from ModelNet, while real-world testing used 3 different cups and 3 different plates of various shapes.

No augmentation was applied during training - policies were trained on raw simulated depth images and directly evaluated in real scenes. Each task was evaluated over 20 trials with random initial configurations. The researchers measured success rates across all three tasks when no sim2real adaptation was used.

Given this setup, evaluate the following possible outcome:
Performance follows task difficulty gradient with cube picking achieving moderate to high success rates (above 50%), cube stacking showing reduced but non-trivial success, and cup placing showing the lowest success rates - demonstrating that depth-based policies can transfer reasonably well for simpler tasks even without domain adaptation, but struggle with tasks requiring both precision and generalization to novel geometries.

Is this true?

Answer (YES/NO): NO